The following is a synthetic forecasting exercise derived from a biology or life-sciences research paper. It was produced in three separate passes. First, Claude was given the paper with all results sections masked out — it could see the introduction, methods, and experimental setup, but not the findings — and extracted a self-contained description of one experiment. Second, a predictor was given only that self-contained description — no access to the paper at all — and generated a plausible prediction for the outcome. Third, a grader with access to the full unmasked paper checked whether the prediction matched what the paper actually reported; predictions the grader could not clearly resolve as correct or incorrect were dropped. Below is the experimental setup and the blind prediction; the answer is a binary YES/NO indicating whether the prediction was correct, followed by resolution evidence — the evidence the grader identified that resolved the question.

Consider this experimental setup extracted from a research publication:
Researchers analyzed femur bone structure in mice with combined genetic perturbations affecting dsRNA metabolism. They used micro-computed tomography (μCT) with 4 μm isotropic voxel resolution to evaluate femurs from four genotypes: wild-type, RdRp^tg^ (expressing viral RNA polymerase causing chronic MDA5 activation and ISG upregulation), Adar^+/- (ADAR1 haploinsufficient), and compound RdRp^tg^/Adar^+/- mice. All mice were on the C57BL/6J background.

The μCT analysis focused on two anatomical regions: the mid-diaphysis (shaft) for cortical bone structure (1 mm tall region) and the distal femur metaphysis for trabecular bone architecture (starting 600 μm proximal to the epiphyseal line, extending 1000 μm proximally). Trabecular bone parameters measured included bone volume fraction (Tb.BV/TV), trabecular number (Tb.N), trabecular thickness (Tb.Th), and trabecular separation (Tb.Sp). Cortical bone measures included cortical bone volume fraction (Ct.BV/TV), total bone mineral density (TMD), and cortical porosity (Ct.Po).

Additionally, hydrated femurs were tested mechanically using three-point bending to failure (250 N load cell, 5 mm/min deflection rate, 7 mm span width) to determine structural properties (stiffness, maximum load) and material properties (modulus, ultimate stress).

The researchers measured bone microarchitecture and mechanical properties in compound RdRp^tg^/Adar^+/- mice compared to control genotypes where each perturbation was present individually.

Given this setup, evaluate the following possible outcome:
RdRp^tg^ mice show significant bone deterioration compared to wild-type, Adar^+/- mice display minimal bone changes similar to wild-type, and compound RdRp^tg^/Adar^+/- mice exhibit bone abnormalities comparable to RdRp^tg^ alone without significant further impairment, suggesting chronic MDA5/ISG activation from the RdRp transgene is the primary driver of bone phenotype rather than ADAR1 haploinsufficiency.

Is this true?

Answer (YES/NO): NO